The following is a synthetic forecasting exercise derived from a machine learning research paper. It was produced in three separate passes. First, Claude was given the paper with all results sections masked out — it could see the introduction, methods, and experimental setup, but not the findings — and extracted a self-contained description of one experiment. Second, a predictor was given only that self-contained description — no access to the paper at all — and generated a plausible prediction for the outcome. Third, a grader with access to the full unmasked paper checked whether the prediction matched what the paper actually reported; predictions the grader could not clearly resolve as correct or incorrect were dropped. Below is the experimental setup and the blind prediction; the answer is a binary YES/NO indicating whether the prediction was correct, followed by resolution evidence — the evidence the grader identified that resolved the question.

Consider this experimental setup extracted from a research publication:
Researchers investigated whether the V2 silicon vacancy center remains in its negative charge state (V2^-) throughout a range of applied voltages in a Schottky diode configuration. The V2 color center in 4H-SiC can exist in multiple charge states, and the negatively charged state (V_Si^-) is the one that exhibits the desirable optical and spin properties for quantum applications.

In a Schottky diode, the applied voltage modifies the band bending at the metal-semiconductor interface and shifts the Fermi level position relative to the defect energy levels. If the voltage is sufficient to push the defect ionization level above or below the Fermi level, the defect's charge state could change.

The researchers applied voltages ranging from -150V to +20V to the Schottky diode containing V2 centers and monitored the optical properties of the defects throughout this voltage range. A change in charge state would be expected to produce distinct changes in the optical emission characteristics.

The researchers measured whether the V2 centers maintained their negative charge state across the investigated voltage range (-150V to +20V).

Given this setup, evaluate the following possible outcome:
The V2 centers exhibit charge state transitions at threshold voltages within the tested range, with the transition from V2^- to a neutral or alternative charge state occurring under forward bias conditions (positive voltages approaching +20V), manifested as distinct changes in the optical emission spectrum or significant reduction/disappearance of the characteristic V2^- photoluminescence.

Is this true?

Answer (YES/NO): NO